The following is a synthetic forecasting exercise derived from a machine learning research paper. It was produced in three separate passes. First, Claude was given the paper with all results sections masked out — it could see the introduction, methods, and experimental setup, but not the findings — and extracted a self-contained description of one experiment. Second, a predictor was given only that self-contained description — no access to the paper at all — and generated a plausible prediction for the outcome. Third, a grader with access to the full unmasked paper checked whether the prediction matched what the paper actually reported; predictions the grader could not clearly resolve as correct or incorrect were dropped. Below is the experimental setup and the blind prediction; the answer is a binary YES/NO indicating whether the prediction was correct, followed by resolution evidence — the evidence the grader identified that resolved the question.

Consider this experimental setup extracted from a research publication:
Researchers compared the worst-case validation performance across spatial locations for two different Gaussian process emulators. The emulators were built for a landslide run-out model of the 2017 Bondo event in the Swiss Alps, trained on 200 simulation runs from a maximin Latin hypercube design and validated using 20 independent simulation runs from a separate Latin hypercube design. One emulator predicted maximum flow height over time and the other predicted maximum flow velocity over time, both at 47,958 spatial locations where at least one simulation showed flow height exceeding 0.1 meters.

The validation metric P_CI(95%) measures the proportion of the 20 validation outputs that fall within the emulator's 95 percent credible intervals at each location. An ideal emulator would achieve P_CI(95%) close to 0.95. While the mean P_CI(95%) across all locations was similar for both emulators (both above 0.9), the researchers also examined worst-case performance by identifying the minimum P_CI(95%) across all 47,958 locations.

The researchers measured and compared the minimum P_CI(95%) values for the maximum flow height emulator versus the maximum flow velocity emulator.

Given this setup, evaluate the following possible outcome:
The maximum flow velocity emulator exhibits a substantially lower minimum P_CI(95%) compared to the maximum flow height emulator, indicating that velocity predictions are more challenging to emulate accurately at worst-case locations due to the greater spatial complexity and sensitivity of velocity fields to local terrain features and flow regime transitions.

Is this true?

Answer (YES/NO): NO